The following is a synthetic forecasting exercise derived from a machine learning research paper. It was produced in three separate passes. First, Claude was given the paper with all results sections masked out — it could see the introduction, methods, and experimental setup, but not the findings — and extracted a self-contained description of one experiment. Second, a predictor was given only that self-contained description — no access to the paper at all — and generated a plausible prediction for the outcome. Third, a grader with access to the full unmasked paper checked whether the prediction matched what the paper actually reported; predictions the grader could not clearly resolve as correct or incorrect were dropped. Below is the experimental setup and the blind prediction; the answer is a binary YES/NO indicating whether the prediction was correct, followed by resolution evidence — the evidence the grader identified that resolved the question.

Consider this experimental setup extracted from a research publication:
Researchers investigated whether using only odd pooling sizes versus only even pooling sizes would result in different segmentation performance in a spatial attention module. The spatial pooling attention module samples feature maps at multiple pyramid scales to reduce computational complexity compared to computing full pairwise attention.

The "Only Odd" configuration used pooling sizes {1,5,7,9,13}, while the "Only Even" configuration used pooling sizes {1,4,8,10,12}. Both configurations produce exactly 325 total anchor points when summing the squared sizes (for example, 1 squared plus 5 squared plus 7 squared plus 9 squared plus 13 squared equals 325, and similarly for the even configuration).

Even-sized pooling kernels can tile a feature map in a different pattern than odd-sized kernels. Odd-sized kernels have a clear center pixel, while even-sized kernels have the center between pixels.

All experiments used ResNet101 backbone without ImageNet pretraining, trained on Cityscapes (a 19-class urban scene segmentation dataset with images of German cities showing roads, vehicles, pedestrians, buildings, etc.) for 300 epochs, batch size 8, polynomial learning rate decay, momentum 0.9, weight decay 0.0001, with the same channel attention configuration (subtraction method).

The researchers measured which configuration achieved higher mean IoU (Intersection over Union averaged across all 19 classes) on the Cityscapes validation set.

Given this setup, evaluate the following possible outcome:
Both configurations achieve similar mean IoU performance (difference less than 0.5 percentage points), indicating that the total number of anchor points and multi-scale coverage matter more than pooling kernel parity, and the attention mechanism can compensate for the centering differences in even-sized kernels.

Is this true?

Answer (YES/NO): YES